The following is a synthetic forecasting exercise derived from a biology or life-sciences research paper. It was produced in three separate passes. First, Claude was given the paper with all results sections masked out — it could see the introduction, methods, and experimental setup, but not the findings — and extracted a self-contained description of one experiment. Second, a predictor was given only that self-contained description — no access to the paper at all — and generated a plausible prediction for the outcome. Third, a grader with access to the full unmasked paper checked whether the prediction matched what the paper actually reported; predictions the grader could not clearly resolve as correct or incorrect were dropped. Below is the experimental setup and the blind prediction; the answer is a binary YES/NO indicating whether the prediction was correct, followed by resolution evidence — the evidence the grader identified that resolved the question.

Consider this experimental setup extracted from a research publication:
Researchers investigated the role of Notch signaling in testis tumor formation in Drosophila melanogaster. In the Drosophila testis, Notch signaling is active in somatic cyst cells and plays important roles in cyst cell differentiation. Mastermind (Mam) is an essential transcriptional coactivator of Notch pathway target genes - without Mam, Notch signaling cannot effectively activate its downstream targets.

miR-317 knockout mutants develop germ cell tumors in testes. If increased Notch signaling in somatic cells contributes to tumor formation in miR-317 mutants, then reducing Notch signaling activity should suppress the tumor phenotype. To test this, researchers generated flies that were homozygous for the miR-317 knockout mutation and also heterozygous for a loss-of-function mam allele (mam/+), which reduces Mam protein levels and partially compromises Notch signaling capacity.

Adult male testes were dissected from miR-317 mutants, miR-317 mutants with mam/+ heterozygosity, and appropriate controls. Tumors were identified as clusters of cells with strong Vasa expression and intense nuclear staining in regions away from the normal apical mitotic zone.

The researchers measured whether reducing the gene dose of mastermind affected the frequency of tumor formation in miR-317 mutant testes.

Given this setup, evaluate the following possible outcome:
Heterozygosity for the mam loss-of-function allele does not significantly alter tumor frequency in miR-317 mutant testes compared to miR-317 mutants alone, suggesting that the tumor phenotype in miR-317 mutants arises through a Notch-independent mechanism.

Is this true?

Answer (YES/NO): NO